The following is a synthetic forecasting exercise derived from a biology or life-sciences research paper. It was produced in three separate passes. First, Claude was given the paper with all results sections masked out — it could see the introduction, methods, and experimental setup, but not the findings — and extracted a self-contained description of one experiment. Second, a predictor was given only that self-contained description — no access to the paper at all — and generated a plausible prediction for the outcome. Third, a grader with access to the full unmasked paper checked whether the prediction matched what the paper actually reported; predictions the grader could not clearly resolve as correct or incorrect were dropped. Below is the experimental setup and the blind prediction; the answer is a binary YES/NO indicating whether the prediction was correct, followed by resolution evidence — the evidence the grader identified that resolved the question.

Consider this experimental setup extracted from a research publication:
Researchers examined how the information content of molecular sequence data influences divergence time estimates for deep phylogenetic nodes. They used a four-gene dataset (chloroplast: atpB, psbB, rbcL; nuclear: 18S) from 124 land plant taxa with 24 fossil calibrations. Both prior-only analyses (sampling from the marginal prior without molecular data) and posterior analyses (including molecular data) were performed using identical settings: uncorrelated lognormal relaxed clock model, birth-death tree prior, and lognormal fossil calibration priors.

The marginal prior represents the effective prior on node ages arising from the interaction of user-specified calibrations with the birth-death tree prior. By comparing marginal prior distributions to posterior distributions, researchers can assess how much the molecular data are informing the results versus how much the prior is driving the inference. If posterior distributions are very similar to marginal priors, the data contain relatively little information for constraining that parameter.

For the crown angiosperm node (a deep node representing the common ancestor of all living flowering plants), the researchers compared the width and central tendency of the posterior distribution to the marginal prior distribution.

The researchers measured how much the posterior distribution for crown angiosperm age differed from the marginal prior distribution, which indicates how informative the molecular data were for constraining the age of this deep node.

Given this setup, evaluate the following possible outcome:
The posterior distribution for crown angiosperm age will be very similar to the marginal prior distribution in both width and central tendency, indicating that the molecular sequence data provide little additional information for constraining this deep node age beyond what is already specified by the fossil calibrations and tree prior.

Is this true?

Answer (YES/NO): NO